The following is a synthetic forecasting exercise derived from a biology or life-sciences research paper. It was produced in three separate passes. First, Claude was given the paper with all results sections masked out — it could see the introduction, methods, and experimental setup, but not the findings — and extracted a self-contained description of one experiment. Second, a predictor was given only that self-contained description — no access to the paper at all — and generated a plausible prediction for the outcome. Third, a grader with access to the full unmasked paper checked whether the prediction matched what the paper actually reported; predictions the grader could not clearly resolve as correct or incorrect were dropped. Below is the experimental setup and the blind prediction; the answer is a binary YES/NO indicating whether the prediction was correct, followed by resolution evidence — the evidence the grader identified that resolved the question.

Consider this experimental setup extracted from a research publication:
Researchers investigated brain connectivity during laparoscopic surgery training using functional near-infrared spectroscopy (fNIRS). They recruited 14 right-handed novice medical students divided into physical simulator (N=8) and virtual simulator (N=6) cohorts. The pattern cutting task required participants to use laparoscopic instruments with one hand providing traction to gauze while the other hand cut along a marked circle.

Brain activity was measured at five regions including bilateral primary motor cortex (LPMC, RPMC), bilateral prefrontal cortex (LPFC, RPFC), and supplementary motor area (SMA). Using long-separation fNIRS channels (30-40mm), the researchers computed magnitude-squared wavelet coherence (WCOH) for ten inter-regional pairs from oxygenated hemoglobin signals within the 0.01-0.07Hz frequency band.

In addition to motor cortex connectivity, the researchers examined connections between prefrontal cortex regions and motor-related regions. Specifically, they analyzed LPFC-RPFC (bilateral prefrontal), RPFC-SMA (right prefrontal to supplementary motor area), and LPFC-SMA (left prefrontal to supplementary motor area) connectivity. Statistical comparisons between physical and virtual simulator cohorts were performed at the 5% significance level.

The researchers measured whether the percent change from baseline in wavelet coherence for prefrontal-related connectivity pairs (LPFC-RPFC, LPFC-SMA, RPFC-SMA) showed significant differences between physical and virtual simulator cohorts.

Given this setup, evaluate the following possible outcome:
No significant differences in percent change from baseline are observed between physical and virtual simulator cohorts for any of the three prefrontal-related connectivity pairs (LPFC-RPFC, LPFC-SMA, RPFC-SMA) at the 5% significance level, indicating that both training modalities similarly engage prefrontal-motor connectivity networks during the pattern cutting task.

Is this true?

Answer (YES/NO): YES